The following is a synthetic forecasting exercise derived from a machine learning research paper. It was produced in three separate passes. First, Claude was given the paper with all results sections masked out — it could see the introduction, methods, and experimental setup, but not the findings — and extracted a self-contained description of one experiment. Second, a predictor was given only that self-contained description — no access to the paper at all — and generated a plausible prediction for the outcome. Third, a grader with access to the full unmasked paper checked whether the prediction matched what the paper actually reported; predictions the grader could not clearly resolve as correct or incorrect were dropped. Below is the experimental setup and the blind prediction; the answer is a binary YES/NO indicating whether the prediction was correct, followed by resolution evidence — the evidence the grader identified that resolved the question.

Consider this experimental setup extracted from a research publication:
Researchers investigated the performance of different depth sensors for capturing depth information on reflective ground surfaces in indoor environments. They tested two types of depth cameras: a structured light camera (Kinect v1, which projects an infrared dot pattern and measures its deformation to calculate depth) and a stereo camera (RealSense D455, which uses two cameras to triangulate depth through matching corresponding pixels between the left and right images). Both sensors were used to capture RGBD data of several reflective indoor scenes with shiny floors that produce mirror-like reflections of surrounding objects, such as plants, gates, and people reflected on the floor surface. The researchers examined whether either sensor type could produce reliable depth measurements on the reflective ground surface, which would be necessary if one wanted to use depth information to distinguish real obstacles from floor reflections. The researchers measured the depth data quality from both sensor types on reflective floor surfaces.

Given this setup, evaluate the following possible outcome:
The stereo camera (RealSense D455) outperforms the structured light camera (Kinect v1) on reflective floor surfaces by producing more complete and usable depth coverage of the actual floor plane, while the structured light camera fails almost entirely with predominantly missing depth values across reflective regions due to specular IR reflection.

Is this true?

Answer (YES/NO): NO